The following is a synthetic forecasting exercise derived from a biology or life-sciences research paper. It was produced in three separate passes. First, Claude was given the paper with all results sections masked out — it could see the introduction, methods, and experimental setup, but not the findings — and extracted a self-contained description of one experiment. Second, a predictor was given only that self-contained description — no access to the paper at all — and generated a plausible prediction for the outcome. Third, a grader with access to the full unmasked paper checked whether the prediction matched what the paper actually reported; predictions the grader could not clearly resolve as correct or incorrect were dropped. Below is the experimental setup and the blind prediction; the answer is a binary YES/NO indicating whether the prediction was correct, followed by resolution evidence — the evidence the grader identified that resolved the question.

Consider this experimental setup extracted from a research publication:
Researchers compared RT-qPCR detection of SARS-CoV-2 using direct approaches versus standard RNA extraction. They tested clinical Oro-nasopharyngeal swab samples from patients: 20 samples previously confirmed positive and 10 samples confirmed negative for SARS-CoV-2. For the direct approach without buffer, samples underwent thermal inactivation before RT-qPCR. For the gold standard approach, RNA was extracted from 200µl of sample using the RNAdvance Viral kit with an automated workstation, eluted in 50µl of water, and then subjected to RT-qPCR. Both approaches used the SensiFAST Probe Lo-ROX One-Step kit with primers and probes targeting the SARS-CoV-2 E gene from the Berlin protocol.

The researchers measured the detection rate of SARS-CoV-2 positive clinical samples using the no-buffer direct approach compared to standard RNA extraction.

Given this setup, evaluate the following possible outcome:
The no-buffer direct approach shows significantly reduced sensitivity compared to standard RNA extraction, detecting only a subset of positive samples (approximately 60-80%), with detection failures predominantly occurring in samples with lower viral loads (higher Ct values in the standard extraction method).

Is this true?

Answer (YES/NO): NO